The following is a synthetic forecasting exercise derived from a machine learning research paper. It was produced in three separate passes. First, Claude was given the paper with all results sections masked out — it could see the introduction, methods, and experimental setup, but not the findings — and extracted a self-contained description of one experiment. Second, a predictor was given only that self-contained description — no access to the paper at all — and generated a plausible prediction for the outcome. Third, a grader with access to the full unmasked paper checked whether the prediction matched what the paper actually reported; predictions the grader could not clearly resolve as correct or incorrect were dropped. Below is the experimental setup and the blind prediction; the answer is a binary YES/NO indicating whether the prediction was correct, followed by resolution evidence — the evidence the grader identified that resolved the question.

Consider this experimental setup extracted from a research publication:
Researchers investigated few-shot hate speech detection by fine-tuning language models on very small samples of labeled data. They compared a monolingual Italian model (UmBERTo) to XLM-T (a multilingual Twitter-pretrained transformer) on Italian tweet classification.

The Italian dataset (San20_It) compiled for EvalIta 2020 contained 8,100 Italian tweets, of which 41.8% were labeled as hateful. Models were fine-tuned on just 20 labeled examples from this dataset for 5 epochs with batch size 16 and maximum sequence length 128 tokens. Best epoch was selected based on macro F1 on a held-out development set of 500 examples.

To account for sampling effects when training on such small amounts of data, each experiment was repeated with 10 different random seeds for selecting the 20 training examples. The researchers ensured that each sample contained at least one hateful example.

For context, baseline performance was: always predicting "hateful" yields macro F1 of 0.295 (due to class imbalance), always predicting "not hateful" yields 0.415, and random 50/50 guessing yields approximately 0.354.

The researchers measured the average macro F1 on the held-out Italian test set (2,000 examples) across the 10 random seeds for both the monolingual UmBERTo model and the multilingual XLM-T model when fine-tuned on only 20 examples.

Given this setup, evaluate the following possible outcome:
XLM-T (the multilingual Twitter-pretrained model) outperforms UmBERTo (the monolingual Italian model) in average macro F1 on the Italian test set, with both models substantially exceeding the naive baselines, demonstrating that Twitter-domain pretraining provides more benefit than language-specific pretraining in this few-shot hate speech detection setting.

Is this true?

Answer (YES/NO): NO